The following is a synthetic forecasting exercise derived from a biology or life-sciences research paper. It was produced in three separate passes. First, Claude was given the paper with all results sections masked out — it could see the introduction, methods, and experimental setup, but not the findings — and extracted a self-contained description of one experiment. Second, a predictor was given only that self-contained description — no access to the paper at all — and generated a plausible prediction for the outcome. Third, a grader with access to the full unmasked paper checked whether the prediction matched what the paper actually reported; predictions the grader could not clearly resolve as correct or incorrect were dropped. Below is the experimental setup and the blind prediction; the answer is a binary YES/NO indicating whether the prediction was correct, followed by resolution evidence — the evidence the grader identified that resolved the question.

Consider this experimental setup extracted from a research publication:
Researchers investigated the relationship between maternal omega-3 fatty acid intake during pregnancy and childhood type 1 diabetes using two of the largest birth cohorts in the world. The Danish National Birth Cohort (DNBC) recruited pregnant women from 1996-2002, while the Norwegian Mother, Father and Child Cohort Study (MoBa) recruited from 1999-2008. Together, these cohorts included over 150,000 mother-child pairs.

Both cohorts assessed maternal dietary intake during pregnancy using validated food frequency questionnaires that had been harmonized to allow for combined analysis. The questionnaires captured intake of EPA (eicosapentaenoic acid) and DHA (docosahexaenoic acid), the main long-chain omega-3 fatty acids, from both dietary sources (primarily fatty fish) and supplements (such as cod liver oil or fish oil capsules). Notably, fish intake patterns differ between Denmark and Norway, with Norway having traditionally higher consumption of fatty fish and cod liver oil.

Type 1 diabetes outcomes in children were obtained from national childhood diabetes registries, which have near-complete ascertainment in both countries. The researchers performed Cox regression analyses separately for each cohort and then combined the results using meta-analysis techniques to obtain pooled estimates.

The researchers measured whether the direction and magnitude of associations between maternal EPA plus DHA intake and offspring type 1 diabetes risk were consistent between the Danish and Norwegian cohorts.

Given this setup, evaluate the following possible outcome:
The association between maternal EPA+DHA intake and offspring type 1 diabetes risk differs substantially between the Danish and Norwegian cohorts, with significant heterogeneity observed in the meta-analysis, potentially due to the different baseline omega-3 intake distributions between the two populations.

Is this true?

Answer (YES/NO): NO